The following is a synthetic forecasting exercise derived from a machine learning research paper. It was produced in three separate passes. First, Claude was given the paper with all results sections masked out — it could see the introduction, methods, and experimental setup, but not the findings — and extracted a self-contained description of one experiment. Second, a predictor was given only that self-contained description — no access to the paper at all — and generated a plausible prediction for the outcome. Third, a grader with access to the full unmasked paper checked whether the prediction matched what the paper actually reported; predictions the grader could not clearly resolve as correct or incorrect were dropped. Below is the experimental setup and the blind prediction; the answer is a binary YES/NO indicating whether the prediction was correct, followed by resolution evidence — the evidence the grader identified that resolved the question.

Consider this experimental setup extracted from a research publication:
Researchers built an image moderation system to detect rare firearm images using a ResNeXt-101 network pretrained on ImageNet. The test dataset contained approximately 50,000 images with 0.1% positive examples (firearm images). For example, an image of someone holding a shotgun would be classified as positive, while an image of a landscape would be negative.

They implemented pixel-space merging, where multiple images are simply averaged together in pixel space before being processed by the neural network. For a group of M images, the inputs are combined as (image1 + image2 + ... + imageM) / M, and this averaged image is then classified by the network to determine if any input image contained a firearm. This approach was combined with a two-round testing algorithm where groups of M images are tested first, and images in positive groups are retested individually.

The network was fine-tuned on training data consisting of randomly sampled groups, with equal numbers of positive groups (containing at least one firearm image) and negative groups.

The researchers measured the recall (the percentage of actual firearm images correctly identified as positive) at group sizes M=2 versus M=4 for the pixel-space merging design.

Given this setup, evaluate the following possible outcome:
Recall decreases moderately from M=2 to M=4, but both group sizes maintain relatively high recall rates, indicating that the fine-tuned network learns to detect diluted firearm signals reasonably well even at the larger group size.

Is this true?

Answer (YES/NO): NO